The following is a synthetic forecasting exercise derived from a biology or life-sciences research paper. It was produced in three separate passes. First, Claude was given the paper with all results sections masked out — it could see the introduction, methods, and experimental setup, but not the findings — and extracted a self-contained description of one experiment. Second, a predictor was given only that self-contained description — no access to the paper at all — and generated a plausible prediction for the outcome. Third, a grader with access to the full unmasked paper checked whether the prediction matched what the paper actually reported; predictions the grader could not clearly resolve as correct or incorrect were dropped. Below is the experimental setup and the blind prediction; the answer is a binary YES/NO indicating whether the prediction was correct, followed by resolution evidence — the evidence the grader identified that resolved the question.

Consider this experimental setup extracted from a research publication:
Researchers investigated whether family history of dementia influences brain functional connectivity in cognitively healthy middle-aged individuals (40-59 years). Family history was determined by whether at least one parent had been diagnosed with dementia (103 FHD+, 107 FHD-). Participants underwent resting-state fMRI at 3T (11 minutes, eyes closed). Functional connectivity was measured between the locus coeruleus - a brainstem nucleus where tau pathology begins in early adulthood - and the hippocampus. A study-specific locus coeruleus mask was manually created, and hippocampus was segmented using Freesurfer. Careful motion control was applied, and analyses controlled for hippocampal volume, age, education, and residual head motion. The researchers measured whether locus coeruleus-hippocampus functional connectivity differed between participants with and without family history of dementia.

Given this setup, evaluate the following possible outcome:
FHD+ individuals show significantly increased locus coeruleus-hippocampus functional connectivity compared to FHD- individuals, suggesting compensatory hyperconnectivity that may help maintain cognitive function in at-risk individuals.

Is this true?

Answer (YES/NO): NO